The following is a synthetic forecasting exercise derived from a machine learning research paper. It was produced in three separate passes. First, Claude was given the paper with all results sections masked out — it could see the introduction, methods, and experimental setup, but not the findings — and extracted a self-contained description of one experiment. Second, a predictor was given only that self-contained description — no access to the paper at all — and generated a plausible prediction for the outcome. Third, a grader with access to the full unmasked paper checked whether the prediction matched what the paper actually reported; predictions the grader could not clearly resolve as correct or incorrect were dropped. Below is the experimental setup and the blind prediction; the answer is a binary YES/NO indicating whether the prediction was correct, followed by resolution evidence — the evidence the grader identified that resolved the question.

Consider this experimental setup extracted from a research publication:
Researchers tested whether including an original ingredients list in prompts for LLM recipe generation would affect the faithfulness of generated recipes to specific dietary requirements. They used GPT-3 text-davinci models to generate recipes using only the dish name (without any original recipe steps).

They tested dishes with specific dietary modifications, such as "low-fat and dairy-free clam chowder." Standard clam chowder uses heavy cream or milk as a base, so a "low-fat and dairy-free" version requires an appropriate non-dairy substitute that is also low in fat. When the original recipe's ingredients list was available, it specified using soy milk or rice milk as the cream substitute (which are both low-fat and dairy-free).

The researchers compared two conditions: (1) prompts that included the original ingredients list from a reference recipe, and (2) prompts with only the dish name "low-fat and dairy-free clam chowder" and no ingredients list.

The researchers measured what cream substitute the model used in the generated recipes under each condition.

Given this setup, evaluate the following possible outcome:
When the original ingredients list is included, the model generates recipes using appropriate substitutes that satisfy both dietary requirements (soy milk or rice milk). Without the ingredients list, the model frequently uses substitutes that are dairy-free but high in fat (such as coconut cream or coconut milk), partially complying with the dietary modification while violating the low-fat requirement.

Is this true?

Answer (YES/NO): YES